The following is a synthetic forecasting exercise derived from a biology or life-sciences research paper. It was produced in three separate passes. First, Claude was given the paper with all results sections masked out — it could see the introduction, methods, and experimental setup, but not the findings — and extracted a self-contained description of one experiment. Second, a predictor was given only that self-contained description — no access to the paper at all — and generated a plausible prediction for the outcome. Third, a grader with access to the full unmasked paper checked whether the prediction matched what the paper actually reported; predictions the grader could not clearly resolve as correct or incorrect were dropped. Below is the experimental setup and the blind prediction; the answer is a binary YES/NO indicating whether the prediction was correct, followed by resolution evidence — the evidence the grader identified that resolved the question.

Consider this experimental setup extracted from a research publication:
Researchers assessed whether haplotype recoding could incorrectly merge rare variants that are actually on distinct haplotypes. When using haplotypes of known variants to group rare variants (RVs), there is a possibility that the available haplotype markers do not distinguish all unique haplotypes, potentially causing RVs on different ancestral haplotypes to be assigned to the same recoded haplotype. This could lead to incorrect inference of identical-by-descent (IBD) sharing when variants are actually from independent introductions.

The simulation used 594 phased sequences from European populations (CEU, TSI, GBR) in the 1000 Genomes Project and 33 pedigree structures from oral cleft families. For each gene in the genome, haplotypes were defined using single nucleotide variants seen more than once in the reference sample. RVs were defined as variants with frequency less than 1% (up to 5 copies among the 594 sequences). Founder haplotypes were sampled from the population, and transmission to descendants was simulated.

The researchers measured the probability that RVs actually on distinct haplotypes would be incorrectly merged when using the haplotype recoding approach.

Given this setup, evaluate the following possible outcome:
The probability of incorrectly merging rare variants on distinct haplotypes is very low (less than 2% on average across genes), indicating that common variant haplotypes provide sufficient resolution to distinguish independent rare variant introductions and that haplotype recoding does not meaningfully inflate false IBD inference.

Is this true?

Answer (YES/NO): NO